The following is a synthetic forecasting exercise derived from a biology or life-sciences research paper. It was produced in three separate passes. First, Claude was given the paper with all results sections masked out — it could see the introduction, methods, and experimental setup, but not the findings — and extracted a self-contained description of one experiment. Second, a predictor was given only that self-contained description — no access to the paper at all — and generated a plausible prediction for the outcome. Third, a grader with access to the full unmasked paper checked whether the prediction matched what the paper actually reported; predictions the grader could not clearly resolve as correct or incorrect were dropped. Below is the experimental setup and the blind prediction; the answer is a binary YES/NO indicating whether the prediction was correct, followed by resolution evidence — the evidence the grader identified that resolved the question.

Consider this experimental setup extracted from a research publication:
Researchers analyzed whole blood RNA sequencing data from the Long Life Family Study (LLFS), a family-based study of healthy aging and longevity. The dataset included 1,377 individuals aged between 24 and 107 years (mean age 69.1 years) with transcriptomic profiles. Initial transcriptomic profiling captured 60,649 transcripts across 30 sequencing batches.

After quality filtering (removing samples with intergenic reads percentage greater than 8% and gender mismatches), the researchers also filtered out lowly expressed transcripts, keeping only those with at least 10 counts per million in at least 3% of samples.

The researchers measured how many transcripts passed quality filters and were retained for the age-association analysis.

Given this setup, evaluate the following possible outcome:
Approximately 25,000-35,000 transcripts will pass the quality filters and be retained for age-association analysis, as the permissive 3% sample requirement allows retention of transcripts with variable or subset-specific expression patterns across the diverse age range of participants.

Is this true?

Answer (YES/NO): NO